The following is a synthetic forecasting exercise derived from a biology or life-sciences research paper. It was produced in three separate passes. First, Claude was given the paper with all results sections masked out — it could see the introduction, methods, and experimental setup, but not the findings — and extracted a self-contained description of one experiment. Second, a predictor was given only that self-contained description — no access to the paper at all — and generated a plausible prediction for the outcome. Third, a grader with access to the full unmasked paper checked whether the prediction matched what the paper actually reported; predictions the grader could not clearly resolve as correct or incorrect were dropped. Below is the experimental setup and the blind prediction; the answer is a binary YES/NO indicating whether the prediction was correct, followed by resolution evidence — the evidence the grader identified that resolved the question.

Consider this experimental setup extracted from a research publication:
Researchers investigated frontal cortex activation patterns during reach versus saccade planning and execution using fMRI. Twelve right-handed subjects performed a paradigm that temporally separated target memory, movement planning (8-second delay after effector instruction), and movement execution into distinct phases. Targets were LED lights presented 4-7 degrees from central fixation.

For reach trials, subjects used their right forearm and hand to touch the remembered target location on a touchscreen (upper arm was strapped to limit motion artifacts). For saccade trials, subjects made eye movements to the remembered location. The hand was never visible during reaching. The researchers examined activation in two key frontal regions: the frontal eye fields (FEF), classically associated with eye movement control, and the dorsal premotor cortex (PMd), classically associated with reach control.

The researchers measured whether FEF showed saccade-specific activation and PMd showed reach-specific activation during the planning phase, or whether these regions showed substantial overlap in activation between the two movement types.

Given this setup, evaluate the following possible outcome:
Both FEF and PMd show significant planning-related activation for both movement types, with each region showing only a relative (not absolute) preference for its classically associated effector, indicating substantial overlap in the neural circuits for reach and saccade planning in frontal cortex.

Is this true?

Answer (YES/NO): NO